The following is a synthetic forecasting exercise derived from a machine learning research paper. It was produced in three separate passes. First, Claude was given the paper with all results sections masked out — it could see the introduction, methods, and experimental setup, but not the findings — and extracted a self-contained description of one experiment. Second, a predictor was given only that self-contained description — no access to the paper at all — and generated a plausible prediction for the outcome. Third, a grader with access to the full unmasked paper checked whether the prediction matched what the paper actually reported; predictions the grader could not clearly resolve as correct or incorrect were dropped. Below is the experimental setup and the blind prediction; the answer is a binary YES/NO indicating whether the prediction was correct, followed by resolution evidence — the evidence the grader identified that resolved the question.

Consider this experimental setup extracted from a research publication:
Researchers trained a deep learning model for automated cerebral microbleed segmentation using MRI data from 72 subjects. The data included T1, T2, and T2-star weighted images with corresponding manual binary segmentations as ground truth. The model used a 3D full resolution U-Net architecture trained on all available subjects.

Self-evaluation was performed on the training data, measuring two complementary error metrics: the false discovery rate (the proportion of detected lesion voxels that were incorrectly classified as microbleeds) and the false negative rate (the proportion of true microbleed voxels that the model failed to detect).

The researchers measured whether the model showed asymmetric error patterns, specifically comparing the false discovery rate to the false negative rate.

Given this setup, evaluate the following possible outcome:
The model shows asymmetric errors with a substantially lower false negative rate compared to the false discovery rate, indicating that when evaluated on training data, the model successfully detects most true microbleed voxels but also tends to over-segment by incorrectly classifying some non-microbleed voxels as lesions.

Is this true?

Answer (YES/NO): NO